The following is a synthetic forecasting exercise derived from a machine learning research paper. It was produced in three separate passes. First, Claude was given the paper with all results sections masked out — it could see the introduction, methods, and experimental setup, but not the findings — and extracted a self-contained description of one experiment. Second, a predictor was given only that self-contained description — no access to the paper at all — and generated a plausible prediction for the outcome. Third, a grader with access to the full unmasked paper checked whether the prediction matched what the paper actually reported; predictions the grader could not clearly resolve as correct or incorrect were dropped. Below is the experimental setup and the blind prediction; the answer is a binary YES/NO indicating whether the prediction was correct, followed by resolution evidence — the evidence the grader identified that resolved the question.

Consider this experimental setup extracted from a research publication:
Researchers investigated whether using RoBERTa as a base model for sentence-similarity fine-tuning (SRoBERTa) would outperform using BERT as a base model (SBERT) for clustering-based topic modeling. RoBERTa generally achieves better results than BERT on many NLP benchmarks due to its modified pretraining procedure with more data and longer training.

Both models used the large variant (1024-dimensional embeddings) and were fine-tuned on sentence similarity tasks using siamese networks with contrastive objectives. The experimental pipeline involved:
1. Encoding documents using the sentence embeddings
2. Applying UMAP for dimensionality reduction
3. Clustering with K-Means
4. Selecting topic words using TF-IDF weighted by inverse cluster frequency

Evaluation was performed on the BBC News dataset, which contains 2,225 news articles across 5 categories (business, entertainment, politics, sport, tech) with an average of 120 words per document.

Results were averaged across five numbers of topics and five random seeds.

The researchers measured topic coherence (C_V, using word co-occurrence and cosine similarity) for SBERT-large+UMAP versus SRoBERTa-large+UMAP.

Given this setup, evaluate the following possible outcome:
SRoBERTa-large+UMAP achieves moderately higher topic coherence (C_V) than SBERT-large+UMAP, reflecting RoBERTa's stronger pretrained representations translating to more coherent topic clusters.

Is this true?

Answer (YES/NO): NO